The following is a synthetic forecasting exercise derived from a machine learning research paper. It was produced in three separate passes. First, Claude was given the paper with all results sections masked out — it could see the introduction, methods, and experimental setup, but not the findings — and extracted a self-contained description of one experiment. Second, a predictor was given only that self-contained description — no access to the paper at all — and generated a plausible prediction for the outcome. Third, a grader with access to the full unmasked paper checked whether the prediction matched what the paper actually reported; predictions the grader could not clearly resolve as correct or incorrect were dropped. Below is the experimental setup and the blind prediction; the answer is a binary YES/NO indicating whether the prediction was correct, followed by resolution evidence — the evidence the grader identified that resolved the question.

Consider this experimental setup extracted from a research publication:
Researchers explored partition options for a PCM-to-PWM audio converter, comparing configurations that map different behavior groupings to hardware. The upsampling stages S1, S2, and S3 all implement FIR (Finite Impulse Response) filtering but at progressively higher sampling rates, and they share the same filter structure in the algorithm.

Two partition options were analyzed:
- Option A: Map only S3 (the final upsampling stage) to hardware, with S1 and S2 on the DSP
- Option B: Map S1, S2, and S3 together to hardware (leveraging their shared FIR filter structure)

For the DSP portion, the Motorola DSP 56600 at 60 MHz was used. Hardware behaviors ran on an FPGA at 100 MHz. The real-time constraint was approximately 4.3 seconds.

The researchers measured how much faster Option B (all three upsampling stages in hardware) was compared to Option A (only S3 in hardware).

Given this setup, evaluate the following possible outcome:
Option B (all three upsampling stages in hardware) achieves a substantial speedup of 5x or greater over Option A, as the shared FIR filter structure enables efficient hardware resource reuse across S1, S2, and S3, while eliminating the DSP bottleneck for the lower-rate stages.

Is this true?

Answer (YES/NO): NO